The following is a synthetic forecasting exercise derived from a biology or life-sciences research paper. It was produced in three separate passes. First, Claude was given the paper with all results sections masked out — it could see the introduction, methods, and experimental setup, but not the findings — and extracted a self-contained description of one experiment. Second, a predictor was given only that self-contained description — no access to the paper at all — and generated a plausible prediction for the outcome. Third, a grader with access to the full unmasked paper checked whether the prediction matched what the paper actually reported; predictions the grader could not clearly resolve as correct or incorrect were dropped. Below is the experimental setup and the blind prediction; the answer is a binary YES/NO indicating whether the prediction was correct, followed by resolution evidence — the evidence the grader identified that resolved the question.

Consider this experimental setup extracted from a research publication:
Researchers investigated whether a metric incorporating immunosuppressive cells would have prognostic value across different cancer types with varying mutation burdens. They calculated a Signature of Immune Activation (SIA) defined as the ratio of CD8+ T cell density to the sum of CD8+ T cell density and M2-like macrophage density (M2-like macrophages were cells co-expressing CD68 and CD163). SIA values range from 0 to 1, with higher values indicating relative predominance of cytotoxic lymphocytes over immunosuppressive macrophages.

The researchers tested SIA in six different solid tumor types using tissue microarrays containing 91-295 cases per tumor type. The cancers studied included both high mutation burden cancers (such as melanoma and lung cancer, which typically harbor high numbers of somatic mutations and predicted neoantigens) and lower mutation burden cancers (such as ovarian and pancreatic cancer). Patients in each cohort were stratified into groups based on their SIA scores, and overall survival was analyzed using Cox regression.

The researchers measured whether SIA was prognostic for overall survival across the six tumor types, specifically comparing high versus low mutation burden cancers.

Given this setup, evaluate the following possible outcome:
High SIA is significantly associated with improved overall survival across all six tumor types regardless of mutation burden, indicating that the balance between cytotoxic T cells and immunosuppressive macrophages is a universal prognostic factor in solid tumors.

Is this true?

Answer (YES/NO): NO